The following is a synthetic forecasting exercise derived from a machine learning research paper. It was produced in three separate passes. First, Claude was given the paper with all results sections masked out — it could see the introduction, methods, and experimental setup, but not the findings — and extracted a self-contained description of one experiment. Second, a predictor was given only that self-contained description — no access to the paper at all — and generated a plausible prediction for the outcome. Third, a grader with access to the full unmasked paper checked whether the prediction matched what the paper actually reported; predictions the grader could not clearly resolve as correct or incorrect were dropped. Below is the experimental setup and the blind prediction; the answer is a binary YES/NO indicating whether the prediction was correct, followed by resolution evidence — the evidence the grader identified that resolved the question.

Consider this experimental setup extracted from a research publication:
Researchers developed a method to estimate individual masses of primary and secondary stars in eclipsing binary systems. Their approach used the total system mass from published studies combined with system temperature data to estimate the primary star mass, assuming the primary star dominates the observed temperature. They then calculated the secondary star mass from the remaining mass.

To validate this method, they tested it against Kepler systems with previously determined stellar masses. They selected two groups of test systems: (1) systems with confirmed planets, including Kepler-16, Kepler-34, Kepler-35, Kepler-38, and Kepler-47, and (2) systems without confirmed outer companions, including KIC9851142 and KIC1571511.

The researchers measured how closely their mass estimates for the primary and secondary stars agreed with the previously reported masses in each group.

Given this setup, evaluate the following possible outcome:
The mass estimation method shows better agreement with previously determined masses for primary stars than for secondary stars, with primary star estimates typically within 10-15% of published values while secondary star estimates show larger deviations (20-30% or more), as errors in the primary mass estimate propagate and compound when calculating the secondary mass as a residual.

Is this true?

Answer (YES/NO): NO